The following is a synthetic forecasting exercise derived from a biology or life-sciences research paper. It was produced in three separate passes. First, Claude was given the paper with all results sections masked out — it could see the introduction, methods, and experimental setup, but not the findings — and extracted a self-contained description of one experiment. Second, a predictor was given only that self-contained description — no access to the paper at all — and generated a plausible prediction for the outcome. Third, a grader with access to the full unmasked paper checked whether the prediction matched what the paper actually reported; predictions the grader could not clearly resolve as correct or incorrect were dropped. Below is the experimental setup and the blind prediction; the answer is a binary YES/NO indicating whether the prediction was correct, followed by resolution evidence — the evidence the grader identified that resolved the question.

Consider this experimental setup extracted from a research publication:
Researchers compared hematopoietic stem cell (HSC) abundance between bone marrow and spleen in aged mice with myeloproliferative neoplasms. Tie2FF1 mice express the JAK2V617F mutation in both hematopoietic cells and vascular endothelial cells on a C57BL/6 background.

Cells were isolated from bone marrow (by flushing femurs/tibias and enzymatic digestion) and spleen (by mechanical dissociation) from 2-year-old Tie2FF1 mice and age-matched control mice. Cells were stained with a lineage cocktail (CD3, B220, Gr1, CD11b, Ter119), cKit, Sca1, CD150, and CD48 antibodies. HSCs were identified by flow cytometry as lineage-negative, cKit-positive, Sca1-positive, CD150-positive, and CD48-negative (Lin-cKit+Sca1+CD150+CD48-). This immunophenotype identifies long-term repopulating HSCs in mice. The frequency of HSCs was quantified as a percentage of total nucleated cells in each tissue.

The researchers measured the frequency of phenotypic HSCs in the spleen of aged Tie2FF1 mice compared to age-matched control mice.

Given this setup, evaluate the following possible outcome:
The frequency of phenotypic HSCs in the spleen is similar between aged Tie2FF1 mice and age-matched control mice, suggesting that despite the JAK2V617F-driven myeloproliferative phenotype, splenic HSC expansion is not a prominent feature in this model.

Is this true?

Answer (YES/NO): NO